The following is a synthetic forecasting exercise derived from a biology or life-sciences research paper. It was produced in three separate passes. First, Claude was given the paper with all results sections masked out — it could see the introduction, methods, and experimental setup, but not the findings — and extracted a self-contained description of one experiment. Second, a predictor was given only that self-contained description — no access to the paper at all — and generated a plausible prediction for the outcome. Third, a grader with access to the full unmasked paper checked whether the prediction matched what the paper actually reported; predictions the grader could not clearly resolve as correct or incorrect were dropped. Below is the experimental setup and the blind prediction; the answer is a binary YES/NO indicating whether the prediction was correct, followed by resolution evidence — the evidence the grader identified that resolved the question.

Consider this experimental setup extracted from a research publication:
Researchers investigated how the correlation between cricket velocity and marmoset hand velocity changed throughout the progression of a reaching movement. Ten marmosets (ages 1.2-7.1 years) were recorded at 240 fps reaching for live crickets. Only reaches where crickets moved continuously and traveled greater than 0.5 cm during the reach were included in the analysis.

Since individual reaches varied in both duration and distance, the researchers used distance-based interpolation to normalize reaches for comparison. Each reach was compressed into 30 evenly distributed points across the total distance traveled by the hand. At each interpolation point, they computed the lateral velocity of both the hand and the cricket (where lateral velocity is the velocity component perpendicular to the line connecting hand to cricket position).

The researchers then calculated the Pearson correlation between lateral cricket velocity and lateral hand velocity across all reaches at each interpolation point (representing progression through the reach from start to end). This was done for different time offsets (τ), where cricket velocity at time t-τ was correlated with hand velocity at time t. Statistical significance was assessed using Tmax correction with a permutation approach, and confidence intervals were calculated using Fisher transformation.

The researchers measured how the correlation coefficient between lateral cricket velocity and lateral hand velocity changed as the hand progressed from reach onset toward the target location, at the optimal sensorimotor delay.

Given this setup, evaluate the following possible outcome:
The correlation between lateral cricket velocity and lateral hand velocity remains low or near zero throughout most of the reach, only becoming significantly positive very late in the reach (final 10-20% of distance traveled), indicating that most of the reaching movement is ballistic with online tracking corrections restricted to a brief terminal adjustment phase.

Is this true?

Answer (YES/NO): NO